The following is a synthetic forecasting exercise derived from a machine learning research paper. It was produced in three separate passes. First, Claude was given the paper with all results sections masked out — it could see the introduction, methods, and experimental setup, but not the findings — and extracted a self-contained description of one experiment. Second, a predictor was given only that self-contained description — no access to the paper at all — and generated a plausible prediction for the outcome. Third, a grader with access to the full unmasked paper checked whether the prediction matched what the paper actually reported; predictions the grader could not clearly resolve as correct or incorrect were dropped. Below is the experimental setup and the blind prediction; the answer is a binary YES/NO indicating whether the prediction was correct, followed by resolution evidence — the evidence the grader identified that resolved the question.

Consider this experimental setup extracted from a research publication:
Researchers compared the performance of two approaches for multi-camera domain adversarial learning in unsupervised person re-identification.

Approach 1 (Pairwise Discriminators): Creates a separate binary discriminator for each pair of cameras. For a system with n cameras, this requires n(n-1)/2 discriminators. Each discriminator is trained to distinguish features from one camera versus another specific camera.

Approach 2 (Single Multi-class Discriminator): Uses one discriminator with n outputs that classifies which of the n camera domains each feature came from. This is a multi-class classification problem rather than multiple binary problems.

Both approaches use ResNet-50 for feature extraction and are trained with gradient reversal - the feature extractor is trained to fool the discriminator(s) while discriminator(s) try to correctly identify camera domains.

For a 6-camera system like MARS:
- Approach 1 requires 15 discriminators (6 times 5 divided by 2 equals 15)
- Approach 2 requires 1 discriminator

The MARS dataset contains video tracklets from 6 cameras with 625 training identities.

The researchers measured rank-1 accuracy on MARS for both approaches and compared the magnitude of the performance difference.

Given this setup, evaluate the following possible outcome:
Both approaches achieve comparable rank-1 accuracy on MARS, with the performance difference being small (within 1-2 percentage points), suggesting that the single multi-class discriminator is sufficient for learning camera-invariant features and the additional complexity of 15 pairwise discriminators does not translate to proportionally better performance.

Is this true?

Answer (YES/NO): NO